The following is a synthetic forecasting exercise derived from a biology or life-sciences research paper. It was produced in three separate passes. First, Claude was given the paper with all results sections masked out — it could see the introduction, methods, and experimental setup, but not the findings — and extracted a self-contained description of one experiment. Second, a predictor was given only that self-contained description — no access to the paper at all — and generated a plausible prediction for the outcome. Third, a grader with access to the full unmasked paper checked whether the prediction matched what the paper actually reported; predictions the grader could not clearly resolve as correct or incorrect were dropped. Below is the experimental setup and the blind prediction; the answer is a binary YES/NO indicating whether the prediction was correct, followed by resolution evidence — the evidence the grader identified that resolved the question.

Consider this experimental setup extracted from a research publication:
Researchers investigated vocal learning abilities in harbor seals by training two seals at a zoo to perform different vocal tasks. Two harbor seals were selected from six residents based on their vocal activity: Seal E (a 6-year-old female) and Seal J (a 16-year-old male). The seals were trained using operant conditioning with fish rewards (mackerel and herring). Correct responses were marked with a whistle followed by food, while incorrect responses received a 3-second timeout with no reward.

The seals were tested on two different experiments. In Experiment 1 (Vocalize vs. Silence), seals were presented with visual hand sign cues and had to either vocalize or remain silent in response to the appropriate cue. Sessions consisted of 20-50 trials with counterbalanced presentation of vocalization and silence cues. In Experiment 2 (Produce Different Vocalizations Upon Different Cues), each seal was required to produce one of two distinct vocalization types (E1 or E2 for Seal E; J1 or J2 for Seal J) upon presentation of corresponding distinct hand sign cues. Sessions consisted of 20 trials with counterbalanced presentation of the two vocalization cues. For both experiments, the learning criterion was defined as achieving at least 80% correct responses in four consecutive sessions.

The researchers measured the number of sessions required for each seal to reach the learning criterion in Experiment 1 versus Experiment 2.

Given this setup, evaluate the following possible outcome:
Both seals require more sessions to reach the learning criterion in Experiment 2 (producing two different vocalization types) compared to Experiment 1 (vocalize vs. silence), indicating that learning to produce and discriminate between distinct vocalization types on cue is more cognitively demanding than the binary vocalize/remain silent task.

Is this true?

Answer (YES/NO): YES